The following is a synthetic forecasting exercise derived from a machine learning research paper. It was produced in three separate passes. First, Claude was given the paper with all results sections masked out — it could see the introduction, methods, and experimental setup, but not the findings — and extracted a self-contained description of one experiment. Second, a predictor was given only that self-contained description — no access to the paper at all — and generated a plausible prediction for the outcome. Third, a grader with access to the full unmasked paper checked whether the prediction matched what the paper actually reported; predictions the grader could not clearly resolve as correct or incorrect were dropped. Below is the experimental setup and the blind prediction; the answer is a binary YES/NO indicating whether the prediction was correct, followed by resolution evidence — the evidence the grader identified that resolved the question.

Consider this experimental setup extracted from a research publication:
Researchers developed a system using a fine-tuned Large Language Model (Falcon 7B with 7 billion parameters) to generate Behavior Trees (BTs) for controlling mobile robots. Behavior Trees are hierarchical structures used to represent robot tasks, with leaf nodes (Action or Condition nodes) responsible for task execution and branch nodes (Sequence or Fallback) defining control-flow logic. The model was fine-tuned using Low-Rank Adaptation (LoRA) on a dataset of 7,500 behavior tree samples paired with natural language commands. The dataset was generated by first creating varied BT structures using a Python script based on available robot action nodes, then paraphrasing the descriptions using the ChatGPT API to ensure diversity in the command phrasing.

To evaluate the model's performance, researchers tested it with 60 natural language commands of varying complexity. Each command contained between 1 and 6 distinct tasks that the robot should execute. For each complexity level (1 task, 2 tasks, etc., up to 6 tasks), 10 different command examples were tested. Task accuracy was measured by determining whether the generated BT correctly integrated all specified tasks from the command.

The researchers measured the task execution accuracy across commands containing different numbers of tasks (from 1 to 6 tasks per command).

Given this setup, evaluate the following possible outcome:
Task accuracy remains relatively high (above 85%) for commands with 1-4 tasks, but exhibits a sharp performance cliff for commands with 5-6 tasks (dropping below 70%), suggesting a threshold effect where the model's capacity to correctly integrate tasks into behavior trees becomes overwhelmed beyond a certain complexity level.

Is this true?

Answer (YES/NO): NO